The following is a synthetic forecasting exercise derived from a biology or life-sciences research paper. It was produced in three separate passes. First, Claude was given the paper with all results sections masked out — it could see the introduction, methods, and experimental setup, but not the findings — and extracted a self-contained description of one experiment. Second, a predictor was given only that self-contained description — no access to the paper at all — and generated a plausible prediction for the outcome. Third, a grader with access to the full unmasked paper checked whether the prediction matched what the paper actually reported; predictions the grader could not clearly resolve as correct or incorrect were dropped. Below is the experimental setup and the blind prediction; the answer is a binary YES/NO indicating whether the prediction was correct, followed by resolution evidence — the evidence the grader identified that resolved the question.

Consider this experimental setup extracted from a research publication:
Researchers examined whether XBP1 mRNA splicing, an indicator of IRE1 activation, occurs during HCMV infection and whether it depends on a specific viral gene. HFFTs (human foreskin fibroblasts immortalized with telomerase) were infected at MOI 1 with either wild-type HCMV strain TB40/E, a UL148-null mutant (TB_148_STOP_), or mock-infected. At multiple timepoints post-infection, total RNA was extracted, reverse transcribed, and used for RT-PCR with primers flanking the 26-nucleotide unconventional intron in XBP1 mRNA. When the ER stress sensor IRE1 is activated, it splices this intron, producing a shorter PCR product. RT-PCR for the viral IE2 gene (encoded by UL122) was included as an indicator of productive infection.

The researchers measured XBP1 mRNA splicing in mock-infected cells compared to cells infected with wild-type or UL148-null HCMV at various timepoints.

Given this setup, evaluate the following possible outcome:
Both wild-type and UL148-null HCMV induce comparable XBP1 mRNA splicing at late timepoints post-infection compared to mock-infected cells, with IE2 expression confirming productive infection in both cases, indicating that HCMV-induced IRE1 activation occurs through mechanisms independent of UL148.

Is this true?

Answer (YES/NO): NO